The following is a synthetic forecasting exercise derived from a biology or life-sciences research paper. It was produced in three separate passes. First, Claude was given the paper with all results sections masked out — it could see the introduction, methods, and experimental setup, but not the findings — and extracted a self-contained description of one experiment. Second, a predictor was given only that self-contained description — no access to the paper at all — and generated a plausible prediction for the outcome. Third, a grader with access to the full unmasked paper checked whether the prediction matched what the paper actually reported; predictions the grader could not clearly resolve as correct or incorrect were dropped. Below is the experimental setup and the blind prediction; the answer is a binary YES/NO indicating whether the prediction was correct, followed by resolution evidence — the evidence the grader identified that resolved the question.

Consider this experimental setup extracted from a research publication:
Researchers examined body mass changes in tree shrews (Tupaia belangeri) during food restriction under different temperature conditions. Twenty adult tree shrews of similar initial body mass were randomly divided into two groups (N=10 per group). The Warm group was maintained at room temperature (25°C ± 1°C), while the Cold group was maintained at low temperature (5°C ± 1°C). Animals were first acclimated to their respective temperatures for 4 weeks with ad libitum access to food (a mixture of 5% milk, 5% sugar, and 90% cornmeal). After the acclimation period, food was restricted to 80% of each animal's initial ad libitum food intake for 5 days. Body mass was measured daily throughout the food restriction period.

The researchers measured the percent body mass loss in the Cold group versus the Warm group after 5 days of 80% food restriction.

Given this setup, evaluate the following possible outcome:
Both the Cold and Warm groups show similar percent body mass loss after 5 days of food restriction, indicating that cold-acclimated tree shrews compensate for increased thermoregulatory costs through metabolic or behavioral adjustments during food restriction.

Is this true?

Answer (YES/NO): NO